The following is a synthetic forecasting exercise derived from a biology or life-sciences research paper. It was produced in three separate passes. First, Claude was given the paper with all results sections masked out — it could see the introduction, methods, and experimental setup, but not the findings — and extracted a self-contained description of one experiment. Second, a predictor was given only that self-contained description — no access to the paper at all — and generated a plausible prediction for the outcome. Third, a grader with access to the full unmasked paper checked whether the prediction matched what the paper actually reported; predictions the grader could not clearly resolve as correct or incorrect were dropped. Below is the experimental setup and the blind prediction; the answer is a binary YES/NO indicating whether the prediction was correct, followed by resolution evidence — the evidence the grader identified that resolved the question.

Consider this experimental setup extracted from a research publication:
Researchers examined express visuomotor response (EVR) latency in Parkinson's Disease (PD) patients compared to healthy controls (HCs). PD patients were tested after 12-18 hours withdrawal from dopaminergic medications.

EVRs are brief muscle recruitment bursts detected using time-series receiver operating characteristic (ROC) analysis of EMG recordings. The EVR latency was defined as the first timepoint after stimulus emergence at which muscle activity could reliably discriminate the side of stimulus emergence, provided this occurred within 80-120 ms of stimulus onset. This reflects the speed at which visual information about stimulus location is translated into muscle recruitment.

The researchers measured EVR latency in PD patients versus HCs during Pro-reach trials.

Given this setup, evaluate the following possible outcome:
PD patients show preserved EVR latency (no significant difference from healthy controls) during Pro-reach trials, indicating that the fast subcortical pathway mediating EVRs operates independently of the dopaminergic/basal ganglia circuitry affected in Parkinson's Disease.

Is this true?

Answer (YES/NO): YES